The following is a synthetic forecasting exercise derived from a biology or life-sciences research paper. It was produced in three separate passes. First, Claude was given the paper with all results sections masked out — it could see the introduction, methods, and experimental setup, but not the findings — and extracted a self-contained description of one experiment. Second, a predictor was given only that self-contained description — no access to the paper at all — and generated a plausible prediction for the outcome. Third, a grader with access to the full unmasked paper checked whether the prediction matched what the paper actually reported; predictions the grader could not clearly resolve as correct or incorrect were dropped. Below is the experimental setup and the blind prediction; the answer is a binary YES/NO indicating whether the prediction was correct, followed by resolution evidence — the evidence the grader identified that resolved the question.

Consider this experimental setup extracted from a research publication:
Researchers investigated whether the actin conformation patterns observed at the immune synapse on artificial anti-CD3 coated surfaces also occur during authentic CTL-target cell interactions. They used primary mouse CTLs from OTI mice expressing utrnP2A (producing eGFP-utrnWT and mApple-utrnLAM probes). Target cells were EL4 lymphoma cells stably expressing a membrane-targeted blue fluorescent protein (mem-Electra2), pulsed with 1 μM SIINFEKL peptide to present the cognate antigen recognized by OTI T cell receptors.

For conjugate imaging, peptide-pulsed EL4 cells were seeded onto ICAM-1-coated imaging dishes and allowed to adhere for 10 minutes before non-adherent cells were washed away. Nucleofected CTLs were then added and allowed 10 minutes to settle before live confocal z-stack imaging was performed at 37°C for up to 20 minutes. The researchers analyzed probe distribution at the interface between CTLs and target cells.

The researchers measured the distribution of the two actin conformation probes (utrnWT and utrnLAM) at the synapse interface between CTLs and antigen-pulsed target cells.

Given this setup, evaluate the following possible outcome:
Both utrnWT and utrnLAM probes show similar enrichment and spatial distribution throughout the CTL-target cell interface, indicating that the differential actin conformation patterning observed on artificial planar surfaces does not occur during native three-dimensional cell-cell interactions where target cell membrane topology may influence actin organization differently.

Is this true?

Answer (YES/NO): NO